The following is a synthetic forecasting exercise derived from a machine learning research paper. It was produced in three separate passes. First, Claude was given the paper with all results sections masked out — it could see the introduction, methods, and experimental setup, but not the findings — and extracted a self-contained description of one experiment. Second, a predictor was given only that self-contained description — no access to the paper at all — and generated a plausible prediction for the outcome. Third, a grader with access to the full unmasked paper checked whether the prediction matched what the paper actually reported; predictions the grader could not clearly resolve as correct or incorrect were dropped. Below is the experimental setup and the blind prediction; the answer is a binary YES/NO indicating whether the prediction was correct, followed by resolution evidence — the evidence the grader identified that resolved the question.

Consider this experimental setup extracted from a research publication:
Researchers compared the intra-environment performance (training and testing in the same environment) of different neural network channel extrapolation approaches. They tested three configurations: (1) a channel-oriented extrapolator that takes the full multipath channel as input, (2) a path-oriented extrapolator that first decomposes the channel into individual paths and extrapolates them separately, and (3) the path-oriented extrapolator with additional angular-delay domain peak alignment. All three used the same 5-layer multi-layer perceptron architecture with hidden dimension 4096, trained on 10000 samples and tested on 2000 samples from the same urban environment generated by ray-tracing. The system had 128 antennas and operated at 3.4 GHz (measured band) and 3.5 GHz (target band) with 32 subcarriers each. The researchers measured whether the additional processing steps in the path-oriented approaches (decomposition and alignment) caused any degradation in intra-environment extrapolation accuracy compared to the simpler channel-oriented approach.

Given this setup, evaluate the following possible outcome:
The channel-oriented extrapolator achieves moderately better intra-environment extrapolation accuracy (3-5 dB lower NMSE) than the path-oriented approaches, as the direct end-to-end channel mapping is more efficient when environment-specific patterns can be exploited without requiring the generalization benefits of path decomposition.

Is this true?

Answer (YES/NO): NO